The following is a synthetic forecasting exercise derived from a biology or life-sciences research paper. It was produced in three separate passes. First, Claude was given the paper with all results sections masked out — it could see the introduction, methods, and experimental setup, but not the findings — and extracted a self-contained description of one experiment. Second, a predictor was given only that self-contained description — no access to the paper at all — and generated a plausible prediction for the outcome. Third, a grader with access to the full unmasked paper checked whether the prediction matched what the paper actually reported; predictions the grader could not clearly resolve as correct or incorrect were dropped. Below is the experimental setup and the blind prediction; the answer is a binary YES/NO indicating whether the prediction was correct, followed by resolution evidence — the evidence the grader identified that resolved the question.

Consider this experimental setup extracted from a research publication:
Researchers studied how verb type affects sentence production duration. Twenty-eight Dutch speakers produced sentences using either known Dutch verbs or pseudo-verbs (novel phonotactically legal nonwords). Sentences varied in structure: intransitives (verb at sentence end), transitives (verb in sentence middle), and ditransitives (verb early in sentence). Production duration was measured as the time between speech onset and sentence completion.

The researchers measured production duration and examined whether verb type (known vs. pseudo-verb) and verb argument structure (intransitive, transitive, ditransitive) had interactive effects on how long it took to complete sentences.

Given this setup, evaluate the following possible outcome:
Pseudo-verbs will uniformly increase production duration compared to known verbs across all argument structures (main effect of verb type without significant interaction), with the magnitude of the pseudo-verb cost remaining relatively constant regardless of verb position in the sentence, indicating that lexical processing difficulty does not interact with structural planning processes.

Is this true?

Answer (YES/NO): NO